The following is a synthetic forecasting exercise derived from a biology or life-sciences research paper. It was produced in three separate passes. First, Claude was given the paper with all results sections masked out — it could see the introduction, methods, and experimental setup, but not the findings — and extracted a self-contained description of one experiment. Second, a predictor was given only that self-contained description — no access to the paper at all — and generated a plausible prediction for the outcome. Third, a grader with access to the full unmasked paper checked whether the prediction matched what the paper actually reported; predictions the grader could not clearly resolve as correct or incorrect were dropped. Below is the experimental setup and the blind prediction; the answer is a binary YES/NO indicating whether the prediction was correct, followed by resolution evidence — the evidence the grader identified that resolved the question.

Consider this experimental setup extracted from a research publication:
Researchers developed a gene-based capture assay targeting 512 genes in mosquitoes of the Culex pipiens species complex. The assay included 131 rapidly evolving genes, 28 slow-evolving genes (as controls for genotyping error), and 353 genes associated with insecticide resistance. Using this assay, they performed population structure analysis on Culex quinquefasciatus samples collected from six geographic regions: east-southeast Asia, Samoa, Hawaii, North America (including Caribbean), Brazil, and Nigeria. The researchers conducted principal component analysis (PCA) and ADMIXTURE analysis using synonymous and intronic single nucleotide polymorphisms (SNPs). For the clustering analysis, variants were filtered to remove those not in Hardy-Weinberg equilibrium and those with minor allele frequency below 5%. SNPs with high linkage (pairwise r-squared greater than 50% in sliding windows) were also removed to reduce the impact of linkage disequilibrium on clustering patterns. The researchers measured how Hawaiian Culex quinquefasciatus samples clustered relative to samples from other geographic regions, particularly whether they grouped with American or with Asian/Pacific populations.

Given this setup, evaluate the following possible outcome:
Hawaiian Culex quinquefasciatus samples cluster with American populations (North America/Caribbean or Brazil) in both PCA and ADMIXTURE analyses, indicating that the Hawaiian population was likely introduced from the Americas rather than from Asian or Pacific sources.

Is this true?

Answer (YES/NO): NO